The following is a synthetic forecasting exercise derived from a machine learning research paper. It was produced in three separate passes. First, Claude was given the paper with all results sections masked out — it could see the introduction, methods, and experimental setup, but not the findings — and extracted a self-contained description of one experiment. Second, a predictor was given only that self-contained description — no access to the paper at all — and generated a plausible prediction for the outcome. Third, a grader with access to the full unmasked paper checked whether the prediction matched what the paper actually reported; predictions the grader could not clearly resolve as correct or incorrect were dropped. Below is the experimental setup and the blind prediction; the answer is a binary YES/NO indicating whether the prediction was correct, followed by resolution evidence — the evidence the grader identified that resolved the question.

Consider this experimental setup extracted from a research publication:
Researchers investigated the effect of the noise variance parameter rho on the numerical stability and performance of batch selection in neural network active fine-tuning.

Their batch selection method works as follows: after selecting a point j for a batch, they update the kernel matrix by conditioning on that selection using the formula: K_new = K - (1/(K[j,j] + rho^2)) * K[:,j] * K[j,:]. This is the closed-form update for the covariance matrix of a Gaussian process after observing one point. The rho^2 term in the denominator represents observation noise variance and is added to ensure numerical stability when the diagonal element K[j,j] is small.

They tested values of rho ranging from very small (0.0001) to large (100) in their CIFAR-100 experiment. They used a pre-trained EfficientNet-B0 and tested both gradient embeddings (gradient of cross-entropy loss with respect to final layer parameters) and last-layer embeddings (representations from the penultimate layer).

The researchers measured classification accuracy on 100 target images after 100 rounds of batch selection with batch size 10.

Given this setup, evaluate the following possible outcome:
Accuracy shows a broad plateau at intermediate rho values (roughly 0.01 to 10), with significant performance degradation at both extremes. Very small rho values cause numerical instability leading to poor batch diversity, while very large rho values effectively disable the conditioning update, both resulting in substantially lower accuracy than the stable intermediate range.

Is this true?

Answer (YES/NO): NO